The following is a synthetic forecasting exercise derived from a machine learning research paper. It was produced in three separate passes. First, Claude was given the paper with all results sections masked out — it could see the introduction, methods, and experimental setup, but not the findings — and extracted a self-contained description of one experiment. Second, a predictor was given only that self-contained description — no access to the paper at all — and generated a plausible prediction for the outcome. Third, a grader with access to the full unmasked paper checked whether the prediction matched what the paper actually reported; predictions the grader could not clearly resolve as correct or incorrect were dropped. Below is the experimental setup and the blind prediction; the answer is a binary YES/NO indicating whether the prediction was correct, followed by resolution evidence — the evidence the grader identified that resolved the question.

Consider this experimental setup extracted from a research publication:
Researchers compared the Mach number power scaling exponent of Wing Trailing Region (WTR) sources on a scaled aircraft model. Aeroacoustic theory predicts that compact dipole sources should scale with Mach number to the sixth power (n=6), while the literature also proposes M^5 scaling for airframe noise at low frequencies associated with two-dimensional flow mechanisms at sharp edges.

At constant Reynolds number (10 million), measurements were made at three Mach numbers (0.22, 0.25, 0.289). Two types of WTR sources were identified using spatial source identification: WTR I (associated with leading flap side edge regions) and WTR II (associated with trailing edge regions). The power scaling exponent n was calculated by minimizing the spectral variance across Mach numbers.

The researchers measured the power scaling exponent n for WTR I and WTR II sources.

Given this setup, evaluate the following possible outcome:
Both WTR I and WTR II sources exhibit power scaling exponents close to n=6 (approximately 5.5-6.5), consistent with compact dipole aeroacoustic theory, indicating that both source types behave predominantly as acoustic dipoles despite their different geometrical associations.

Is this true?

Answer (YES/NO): NO